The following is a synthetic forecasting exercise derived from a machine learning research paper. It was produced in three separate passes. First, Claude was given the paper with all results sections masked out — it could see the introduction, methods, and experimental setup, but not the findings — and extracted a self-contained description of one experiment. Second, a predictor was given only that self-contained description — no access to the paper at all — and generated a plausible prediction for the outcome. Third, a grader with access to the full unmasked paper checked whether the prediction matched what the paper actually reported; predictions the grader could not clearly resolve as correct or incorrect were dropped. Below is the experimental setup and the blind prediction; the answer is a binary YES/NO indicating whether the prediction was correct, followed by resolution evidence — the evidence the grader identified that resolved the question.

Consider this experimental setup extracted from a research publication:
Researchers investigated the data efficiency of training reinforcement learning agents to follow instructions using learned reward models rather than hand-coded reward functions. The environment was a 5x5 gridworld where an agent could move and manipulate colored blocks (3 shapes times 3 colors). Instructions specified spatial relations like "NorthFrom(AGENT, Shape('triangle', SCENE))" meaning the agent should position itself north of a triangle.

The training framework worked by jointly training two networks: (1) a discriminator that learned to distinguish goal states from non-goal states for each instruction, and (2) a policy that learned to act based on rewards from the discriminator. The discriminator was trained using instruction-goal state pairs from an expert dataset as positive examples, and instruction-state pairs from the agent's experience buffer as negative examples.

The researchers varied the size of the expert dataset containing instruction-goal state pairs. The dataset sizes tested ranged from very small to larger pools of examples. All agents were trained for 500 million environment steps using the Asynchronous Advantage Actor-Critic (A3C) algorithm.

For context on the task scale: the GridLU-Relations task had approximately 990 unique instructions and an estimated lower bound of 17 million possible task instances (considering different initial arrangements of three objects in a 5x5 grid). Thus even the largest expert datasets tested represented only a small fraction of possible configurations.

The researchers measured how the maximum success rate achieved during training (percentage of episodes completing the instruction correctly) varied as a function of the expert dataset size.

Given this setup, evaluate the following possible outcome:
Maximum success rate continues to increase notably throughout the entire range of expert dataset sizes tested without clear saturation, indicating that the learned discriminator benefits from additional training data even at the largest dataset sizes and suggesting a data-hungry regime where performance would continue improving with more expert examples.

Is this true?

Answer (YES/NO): NO